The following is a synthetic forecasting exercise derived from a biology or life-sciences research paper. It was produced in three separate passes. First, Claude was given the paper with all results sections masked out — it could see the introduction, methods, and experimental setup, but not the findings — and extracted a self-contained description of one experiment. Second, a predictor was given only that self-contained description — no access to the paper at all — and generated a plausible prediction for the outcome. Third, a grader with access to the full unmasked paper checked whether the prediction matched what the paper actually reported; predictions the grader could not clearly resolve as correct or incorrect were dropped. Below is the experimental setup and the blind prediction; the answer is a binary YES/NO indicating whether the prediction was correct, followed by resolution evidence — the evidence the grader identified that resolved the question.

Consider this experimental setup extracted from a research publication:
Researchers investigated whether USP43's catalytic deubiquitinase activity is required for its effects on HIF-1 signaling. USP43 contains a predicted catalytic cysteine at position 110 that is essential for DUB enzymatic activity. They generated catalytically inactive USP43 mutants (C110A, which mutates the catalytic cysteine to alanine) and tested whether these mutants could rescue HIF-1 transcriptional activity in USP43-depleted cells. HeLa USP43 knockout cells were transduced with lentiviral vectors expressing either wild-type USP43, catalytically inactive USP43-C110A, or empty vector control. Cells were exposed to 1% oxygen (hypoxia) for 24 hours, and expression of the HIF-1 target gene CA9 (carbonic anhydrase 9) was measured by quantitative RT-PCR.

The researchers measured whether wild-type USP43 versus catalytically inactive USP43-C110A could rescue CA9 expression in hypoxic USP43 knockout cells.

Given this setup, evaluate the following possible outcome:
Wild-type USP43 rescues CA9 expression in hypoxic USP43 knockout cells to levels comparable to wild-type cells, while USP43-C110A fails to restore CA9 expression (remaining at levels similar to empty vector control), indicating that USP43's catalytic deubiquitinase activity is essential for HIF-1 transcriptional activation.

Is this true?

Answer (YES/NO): NO